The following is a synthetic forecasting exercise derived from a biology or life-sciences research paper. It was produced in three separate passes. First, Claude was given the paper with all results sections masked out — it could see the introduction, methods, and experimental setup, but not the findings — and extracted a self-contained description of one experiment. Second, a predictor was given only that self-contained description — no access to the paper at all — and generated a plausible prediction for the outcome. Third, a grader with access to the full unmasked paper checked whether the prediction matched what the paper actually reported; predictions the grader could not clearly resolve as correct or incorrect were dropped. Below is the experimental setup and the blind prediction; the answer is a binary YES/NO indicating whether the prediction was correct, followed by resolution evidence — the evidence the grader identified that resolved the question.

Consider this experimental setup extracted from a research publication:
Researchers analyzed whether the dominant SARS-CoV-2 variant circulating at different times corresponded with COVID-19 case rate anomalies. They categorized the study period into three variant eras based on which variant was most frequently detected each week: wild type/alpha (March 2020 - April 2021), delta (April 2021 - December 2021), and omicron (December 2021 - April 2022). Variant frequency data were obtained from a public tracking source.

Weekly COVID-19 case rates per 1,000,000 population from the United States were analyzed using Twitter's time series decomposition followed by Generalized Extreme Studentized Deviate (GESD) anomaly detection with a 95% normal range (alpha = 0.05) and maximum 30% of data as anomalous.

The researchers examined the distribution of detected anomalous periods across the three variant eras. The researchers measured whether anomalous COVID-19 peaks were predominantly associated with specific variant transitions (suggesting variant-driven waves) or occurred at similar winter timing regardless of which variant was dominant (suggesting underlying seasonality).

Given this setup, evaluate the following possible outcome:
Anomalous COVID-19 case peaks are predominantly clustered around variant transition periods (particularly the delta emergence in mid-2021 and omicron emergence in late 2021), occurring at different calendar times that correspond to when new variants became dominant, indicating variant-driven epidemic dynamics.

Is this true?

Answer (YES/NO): NO